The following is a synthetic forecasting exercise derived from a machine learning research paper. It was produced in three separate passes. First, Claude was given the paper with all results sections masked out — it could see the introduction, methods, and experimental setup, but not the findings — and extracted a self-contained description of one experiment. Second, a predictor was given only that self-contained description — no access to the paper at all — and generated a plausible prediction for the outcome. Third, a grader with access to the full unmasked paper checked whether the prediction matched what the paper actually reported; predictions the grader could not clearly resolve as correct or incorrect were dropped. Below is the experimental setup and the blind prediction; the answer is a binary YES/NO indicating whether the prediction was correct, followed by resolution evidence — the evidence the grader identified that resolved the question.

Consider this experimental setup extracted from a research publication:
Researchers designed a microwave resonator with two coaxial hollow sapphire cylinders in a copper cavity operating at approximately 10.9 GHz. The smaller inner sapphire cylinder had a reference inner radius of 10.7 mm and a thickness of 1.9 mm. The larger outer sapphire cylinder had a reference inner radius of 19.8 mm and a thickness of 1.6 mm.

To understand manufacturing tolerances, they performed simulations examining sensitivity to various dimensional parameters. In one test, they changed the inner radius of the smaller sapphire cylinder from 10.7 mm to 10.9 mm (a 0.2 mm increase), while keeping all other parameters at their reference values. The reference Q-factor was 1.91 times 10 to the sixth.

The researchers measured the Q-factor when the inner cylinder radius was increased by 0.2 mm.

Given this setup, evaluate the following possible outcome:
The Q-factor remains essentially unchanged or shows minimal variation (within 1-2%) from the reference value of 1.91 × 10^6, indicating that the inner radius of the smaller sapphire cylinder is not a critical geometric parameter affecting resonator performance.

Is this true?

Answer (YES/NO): YES